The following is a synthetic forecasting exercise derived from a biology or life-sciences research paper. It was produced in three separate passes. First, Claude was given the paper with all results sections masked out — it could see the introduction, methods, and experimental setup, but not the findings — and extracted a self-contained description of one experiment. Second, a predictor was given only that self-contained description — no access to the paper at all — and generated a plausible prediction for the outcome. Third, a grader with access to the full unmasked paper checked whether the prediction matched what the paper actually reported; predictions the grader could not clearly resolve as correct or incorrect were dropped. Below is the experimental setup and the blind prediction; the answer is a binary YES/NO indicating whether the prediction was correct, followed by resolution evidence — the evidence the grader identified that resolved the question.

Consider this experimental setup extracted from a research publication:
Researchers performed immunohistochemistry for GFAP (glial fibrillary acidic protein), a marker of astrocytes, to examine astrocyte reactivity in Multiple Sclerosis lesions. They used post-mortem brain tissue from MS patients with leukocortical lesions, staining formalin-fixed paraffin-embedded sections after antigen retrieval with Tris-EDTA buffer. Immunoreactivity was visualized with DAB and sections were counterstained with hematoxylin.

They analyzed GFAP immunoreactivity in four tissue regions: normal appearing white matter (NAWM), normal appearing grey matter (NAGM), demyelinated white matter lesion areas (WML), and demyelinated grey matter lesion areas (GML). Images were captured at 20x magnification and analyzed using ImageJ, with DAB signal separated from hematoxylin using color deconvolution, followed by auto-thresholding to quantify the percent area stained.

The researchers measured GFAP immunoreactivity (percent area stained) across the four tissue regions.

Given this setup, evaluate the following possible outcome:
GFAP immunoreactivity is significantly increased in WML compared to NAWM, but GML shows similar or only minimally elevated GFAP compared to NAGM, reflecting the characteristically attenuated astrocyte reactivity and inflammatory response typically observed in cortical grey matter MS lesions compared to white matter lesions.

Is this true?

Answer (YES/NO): NO